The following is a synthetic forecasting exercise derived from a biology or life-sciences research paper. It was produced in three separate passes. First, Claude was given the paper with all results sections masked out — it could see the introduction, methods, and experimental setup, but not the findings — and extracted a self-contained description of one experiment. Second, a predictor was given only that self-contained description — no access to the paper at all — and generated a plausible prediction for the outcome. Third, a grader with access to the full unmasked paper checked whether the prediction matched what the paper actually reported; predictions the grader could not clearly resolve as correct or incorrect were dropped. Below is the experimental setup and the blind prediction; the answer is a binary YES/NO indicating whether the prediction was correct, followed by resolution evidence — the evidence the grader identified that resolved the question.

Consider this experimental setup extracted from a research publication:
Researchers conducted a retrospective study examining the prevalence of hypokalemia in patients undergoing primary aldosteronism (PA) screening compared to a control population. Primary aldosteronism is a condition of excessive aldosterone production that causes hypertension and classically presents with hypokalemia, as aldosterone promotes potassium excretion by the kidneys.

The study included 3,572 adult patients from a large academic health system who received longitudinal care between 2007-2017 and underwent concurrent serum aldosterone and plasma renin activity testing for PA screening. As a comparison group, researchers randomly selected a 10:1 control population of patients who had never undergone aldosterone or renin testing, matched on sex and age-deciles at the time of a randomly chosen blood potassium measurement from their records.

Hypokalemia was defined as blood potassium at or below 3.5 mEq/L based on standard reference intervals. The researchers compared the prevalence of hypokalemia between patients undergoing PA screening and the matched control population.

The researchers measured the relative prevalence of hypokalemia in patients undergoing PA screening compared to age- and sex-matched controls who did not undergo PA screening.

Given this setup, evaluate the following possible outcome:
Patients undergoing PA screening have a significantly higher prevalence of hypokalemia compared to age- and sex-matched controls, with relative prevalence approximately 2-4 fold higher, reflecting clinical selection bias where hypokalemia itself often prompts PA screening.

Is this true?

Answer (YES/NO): YES